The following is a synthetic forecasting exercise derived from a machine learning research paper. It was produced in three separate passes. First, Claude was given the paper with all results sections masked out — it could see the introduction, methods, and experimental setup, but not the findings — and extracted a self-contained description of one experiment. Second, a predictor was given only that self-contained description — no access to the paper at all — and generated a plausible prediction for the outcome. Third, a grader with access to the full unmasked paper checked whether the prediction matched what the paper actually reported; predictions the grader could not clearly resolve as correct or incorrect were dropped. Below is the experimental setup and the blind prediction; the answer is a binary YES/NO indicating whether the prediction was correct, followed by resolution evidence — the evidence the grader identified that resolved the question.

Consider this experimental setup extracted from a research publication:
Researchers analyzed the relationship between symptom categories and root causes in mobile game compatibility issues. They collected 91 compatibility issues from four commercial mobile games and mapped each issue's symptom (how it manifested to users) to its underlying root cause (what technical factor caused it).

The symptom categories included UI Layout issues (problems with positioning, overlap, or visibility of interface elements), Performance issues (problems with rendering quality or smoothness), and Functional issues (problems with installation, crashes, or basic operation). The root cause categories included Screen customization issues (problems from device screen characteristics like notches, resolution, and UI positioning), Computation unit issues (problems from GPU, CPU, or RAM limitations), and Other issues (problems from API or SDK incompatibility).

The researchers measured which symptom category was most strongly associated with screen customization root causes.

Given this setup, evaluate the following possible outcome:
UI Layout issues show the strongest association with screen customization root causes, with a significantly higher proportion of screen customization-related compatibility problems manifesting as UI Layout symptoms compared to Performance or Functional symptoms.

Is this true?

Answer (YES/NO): YES